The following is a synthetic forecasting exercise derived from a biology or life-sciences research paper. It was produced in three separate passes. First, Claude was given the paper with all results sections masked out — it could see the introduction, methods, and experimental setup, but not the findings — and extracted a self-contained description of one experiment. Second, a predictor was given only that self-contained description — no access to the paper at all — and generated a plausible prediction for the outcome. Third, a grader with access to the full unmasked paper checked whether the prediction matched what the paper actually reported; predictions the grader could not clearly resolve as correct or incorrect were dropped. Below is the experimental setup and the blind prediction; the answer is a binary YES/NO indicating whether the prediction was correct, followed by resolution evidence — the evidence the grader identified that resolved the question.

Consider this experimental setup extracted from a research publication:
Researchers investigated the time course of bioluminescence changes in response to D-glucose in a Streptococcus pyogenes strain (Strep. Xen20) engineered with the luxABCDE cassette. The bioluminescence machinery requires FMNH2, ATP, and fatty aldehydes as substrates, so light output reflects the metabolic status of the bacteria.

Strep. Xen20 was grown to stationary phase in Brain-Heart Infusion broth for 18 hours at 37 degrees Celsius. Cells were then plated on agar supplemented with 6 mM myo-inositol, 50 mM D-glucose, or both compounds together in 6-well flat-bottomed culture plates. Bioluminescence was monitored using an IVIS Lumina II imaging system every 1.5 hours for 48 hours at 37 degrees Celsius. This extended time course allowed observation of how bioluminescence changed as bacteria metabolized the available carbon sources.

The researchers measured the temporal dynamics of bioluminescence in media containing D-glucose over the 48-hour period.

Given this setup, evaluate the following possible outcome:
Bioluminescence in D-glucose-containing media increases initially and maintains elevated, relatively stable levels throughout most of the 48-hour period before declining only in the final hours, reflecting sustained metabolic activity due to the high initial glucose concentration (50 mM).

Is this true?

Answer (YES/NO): NO